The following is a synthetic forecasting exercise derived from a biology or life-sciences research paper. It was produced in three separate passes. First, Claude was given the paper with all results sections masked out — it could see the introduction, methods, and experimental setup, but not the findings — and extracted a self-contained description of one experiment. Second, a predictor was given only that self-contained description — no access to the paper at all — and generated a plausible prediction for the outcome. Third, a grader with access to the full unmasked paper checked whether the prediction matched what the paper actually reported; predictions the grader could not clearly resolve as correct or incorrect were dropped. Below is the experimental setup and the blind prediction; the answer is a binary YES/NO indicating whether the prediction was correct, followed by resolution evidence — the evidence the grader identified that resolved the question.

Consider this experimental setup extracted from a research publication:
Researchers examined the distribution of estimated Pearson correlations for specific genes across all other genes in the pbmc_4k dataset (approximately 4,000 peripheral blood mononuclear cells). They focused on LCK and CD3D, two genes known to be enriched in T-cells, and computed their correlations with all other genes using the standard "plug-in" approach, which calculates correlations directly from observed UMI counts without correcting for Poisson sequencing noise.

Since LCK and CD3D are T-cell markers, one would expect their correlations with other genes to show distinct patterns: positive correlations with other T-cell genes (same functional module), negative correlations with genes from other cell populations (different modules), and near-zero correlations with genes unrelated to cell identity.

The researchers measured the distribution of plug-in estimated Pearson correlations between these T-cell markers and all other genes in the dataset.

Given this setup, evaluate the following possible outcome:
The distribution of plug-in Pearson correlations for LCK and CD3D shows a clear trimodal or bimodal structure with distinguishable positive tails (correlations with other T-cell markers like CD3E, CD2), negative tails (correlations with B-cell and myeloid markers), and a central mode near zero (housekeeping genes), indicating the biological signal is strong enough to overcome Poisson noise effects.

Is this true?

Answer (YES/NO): NO